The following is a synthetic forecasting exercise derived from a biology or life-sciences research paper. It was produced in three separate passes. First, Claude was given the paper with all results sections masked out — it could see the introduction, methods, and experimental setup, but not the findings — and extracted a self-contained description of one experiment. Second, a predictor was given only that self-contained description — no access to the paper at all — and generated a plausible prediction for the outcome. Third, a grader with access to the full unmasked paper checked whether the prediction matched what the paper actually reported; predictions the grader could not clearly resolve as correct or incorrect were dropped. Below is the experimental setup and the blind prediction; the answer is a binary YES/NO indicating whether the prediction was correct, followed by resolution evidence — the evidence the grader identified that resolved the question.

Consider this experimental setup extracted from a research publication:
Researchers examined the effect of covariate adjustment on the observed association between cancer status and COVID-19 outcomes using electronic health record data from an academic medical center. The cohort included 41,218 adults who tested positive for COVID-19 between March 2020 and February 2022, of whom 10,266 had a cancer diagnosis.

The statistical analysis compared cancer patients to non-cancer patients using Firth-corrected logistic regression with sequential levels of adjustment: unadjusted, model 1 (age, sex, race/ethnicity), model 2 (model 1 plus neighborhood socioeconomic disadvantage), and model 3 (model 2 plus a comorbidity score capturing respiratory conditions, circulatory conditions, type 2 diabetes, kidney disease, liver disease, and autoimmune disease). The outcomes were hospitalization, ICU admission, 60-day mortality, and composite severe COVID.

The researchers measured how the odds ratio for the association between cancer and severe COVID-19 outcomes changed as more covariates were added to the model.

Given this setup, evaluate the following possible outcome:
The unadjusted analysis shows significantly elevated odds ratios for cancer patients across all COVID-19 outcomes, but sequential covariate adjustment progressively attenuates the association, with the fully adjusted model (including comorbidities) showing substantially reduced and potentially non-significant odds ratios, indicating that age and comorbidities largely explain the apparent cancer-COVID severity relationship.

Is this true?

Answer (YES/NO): NO